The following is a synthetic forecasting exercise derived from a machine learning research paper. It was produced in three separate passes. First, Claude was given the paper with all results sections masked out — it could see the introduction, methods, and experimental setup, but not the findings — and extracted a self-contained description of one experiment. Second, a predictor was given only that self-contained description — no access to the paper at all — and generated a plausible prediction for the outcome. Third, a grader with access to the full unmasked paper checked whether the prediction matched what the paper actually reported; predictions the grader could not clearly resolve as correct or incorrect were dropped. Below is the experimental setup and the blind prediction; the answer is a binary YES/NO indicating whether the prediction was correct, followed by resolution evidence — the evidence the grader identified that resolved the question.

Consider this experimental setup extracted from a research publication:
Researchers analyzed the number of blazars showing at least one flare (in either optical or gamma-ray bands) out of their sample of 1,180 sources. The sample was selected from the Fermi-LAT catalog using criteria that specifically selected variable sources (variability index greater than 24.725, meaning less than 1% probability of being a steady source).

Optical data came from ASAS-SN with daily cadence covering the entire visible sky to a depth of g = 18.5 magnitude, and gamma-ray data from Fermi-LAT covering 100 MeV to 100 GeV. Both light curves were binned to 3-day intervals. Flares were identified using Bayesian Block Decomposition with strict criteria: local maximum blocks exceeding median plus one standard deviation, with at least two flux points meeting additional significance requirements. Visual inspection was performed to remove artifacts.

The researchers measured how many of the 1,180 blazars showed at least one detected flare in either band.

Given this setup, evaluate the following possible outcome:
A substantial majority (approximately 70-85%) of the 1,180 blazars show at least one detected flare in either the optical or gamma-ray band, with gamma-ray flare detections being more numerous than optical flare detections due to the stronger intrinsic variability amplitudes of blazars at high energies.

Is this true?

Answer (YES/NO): NO